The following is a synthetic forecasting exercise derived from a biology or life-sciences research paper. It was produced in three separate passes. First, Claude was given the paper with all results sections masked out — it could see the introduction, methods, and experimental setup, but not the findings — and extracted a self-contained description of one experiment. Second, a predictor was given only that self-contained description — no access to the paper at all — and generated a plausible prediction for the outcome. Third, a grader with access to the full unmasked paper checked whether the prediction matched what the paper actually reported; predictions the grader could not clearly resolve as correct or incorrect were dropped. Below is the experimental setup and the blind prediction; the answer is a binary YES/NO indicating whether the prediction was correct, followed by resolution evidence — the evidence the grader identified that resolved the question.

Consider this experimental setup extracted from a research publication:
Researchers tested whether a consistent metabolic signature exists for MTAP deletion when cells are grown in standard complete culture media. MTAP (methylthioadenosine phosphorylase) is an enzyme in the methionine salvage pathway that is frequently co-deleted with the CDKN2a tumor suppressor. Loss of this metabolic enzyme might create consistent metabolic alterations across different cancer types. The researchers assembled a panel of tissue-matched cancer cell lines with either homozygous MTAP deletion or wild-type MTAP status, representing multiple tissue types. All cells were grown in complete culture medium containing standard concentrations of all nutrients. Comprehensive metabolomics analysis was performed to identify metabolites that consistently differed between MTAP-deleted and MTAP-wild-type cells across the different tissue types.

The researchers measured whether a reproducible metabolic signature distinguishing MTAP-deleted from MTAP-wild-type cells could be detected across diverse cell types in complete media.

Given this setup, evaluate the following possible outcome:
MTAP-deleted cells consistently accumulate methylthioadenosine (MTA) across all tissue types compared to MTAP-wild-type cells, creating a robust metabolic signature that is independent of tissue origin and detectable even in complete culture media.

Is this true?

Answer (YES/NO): NO